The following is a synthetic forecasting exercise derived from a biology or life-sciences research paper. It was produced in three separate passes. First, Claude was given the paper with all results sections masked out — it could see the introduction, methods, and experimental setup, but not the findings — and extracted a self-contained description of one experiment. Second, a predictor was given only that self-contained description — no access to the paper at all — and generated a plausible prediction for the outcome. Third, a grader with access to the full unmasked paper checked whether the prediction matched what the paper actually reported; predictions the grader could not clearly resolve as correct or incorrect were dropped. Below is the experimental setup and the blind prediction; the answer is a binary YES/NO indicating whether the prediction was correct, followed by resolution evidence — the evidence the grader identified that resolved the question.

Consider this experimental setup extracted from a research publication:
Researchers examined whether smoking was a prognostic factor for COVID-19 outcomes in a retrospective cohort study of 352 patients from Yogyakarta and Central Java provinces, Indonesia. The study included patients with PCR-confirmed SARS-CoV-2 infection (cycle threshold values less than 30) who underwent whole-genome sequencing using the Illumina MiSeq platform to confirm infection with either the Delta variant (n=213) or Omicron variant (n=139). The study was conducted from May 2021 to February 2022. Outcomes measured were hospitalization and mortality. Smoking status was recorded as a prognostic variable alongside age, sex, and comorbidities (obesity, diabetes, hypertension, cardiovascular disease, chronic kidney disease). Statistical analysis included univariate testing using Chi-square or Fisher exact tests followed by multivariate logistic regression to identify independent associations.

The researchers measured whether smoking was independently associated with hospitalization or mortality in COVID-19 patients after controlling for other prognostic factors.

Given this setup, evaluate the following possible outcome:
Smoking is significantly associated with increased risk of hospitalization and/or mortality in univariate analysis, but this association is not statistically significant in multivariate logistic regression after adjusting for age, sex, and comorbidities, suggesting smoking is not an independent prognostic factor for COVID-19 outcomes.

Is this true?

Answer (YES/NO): YES